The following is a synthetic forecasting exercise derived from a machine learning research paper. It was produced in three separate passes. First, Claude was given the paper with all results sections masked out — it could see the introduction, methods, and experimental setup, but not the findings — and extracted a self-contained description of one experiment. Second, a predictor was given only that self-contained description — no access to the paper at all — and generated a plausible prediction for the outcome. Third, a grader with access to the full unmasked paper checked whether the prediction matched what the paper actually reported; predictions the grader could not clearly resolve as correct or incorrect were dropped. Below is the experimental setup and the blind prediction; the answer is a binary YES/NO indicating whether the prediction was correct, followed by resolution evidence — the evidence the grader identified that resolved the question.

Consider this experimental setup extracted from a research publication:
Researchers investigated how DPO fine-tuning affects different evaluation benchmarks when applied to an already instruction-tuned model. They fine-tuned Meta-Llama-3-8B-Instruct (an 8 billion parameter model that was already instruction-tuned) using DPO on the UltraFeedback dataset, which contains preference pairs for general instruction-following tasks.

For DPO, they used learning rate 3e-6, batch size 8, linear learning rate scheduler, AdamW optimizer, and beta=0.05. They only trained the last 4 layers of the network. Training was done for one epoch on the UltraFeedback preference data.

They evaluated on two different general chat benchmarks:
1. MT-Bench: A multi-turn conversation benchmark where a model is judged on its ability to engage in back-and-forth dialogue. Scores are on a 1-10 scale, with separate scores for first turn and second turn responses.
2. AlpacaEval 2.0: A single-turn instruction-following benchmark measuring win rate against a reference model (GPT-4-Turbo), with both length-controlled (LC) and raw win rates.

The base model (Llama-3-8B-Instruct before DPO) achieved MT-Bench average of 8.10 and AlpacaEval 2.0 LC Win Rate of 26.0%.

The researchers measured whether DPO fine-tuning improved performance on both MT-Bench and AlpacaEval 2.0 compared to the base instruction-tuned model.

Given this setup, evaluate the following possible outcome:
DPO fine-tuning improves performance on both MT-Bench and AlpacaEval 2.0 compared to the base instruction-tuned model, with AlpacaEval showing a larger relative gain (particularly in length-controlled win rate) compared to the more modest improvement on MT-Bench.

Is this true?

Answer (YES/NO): NO